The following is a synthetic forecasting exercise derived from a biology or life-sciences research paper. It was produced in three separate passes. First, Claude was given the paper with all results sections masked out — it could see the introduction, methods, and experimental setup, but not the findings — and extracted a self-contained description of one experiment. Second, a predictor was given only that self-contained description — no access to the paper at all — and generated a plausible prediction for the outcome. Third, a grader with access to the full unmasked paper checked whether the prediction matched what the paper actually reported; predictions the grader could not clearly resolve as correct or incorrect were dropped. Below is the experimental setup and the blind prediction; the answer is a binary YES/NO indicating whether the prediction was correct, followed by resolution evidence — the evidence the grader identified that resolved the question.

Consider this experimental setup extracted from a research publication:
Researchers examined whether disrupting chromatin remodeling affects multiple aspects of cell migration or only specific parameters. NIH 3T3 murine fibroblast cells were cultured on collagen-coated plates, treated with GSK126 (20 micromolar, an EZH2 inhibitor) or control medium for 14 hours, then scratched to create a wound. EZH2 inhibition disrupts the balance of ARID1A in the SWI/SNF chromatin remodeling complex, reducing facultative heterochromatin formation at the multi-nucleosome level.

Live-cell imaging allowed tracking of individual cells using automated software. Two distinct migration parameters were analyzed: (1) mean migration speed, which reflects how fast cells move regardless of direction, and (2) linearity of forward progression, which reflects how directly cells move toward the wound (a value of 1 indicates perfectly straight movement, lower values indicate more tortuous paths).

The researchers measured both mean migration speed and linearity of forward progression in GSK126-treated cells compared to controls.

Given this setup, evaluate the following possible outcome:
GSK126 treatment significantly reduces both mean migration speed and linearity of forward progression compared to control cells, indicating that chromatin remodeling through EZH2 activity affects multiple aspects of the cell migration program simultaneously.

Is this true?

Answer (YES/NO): YES